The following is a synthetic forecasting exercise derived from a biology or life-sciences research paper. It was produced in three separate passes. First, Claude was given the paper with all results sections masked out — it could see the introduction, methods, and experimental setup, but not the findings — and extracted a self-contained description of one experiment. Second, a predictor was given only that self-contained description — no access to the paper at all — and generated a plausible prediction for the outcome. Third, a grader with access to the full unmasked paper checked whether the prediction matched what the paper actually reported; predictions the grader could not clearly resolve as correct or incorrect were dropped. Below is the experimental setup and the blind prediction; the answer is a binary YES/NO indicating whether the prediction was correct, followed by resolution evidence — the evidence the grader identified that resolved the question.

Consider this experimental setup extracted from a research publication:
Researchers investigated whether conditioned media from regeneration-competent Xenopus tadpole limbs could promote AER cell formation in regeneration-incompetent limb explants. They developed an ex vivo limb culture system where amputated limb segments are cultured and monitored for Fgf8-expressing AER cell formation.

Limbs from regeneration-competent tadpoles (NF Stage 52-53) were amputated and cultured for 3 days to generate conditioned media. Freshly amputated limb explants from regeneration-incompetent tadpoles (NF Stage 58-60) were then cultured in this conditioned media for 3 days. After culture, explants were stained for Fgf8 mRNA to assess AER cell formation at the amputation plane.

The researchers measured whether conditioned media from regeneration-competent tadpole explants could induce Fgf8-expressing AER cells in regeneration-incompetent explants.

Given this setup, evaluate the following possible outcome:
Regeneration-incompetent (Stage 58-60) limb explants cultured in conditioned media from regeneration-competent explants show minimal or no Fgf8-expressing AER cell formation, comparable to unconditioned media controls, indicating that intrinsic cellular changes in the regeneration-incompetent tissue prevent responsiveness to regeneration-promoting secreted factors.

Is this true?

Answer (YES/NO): NO